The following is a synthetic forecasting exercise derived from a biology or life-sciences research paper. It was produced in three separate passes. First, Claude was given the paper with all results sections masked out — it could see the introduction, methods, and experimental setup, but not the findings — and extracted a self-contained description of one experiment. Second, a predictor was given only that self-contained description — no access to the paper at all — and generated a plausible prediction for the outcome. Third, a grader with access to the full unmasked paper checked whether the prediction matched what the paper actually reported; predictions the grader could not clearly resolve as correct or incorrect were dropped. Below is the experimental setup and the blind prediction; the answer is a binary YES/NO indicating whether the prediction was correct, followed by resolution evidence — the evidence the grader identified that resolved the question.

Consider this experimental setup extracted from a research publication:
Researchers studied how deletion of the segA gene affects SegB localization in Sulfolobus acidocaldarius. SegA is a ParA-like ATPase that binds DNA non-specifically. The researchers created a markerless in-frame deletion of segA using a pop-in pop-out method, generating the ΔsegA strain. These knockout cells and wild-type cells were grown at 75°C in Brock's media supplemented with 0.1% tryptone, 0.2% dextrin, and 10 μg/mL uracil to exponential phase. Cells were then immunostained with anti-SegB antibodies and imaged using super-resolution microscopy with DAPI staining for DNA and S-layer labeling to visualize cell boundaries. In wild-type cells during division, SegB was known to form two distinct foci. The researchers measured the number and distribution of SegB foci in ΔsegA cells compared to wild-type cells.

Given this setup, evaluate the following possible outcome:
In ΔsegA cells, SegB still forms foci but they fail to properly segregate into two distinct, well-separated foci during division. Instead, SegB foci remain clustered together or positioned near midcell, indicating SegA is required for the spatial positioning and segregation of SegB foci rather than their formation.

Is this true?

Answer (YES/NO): NO